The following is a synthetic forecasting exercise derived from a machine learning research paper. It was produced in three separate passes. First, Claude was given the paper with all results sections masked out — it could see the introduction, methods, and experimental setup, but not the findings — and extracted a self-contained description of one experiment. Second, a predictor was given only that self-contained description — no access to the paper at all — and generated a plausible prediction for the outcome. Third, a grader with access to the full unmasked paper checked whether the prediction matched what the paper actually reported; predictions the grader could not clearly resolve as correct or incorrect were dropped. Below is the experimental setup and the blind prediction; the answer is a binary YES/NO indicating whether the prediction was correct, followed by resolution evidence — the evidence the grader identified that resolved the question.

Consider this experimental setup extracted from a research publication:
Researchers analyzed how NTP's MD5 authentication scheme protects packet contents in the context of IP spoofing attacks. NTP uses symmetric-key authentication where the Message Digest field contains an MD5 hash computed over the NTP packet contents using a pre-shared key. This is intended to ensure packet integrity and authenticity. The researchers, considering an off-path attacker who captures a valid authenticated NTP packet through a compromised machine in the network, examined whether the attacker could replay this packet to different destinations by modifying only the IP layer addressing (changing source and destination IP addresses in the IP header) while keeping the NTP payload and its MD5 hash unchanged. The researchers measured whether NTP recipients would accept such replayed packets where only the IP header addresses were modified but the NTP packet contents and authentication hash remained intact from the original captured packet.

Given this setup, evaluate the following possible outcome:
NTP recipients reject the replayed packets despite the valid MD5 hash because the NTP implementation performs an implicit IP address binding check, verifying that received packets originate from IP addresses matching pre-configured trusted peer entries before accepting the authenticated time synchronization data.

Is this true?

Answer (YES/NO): NO